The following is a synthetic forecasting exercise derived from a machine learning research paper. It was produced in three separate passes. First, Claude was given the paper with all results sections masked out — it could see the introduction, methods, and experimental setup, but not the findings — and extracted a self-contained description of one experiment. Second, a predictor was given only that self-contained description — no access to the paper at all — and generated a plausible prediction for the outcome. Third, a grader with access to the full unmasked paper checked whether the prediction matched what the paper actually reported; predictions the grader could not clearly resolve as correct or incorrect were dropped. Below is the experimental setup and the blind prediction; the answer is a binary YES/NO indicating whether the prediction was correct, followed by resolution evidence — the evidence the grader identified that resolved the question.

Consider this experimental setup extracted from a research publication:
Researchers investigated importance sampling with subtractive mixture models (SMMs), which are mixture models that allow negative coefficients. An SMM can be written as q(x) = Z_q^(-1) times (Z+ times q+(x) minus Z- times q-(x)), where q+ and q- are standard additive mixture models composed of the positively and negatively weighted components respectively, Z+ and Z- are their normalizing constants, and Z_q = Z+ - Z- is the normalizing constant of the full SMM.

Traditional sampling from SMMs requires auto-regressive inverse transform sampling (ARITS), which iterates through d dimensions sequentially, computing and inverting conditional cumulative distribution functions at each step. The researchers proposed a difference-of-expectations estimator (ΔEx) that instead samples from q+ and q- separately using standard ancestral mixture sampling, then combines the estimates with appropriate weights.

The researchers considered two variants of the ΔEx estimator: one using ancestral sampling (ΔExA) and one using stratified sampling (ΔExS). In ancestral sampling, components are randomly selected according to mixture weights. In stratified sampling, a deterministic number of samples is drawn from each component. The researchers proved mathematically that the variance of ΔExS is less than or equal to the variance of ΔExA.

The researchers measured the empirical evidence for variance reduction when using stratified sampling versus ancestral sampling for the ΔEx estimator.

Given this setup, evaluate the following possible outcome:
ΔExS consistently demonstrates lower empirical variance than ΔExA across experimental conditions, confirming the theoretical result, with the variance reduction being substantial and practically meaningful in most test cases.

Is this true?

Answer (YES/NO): NO